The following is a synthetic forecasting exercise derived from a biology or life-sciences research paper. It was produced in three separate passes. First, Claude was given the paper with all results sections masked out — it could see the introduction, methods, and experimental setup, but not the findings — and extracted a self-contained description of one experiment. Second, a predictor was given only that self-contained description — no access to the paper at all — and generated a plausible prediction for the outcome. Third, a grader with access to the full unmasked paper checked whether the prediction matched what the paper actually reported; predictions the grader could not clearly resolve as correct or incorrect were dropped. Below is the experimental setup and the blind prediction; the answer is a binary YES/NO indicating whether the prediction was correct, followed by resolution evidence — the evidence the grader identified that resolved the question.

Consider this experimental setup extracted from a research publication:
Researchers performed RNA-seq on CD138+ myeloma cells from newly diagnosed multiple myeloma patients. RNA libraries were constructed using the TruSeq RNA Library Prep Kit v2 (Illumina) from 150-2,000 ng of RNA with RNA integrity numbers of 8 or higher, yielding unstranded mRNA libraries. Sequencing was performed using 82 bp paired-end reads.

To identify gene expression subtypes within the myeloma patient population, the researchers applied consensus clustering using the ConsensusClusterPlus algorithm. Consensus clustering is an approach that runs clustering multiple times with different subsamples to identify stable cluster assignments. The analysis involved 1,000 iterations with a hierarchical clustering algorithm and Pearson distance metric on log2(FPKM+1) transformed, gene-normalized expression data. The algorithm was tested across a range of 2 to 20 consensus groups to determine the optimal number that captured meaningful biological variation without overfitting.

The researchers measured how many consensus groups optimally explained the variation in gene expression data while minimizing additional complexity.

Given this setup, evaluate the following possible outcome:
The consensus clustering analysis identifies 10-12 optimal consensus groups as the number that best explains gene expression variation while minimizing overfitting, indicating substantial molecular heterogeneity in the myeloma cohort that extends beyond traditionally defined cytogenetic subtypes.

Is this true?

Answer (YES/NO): NO